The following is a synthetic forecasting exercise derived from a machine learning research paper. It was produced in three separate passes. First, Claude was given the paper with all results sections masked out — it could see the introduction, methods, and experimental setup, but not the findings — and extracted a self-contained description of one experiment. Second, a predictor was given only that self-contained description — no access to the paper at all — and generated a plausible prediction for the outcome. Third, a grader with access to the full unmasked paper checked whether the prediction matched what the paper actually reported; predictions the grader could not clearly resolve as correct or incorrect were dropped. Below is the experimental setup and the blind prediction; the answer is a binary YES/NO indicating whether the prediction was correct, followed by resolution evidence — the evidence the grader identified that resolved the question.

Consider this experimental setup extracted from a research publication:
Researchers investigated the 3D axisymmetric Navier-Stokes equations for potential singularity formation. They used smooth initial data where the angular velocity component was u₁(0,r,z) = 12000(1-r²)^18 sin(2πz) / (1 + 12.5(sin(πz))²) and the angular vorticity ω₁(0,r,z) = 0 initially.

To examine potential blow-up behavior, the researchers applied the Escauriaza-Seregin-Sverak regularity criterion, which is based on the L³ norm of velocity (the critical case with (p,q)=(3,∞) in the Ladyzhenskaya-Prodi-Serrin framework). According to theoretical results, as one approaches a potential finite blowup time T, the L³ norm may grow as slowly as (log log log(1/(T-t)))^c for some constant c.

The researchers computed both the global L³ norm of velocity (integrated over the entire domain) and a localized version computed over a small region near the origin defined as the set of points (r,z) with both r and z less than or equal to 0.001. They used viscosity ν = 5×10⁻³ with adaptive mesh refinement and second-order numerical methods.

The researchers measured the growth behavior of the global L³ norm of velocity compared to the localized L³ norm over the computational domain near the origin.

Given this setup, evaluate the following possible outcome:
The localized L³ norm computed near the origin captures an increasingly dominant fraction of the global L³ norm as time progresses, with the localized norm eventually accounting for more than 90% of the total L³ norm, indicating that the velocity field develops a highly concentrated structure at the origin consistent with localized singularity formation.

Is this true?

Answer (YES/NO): NO